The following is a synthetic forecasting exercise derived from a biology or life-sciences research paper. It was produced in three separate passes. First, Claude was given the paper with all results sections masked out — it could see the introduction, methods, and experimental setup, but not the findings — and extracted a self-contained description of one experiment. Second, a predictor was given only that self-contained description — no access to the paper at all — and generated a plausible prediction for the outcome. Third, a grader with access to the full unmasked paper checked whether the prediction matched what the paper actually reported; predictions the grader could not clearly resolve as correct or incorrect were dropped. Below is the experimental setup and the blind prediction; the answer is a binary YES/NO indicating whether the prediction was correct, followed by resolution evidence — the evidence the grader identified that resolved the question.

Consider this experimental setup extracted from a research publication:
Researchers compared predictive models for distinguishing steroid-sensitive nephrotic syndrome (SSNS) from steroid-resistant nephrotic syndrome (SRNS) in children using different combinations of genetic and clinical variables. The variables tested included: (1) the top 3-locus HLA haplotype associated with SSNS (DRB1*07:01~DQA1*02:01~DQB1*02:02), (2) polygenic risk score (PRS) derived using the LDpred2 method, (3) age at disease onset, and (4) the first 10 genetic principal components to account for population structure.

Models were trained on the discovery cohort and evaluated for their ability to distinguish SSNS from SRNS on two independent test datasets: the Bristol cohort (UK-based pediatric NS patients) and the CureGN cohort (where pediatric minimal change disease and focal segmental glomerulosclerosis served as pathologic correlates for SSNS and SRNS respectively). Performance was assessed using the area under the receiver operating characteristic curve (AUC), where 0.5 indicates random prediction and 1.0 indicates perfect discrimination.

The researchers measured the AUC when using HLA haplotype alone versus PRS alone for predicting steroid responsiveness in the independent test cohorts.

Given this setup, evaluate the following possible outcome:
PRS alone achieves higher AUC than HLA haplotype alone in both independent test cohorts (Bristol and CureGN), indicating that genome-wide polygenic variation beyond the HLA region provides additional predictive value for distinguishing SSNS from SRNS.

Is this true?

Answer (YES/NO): YES